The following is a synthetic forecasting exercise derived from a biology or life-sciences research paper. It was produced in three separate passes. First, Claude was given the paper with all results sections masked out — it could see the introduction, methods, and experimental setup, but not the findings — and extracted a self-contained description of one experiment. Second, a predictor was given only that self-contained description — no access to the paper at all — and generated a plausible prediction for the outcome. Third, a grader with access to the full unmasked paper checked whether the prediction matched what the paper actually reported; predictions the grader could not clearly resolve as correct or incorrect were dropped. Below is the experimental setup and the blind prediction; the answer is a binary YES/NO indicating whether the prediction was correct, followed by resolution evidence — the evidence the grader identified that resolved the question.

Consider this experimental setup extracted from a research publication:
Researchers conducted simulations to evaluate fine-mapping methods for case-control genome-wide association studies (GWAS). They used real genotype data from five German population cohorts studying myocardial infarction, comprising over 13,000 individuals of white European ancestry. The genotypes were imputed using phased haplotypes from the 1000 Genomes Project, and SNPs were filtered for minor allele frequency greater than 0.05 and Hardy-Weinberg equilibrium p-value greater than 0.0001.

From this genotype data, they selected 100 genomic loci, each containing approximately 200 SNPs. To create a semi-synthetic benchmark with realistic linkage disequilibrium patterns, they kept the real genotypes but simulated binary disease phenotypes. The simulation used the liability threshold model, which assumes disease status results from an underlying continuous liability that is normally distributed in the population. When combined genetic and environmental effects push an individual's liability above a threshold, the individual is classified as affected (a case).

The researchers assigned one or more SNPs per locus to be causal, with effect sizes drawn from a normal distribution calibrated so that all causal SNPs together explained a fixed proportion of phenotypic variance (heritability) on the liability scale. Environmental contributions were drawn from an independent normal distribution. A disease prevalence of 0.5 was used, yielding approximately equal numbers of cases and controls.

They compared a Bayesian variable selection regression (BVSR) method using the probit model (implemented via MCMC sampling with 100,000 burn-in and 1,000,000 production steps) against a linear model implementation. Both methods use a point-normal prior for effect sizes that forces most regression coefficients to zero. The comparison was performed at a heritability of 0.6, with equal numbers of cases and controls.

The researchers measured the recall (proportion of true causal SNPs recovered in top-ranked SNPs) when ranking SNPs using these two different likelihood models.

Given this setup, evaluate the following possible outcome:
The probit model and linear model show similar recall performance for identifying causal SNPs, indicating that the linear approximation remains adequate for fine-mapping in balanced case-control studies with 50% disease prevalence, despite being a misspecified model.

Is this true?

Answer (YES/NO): NO